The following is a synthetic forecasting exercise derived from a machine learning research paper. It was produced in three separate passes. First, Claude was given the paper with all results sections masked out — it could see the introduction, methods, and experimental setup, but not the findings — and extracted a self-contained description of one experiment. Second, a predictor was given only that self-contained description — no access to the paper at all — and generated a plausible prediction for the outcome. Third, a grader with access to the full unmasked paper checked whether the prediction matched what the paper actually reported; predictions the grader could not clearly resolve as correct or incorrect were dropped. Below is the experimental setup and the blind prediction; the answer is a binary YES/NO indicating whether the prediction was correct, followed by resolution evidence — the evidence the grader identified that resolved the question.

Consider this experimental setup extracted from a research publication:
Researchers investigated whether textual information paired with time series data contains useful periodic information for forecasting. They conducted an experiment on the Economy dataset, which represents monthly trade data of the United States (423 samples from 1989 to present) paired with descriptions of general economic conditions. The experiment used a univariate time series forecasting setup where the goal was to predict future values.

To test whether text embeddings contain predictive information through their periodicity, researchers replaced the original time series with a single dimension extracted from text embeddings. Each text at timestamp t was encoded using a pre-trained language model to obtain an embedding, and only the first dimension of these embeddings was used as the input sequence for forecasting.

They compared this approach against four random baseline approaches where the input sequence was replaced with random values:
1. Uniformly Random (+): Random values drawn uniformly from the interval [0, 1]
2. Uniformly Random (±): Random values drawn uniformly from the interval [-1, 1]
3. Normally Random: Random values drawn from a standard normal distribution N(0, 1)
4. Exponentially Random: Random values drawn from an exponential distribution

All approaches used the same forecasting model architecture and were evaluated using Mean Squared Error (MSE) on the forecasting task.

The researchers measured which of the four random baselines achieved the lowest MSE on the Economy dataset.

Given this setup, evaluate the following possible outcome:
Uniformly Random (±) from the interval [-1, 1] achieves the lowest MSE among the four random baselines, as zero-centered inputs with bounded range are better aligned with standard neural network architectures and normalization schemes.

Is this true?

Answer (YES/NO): NO